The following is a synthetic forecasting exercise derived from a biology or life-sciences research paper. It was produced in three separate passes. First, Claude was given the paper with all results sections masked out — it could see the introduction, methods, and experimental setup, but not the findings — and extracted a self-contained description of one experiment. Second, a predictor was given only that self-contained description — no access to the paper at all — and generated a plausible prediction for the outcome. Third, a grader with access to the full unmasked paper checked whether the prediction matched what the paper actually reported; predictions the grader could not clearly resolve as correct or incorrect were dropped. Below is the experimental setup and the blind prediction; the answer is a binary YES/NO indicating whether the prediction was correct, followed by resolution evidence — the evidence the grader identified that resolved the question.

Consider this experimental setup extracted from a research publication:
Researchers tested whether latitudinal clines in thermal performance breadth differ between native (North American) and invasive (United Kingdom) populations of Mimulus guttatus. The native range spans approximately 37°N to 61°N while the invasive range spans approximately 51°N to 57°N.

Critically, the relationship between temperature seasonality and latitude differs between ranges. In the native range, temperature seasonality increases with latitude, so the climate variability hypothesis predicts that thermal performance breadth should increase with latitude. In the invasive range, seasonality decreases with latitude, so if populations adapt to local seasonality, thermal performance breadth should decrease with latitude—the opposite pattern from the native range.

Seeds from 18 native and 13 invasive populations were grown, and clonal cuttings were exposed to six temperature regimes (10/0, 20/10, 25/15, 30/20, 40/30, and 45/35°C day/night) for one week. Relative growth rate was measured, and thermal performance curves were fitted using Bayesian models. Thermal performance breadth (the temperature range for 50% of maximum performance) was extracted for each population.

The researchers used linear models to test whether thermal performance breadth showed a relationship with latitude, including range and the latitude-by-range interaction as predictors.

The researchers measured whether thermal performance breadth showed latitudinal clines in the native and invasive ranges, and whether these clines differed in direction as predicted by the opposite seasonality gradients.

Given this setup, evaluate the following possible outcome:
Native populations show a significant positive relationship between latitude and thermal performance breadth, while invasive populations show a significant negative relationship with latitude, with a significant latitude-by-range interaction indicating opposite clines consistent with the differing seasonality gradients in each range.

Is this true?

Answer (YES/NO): NO